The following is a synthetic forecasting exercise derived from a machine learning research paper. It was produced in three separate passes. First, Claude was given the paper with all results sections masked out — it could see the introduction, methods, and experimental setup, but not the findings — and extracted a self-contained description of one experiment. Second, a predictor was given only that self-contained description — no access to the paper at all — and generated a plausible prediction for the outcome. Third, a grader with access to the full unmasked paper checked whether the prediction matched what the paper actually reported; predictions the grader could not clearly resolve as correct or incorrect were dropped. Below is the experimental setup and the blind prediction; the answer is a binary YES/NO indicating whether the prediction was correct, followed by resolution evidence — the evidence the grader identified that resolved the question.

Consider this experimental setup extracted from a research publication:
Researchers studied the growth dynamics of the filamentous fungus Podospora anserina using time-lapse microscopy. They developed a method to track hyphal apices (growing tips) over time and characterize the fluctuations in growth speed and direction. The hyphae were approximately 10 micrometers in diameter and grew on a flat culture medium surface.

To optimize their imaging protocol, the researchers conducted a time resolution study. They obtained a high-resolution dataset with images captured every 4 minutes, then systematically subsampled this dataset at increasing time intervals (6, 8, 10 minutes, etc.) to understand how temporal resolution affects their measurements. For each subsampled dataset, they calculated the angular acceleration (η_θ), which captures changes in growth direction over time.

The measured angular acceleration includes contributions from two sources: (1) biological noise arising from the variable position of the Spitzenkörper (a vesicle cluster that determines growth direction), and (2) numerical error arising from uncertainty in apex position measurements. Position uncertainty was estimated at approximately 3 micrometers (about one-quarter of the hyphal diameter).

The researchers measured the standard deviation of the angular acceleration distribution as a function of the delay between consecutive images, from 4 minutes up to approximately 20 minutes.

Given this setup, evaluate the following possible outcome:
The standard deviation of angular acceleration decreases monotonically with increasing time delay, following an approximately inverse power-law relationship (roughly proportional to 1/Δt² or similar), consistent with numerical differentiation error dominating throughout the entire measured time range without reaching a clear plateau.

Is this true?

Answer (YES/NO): NO